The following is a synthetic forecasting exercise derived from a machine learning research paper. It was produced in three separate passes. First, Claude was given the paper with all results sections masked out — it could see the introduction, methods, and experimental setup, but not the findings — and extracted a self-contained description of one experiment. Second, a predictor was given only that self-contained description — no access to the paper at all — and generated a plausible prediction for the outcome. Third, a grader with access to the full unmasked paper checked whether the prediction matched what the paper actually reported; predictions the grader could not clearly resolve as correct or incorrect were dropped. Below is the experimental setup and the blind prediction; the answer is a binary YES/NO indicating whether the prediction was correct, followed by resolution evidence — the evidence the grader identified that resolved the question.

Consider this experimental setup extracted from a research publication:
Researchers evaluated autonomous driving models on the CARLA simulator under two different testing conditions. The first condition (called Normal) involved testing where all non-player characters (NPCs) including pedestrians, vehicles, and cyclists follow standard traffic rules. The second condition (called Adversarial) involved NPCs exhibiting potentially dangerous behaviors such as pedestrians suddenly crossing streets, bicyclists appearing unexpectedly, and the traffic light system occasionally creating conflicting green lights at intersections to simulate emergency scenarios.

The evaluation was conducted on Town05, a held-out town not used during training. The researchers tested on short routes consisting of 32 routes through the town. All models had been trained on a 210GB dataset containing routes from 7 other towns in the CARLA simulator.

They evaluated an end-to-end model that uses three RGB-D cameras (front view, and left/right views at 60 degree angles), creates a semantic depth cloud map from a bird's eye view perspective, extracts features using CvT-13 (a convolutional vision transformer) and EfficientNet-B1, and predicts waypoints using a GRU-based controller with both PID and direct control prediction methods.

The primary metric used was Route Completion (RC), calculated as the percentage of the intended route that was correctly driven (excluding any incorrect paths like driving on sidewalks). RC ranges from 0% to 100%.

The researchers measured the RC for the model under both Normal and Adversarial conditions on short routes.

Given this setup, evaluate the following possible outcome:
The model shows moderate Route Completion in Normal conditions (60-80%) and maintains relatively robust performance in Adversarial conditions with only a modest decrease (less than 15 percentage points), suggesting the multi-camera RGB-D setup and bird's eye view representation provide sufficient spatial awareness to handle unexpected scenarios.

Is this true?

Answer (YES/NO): NO